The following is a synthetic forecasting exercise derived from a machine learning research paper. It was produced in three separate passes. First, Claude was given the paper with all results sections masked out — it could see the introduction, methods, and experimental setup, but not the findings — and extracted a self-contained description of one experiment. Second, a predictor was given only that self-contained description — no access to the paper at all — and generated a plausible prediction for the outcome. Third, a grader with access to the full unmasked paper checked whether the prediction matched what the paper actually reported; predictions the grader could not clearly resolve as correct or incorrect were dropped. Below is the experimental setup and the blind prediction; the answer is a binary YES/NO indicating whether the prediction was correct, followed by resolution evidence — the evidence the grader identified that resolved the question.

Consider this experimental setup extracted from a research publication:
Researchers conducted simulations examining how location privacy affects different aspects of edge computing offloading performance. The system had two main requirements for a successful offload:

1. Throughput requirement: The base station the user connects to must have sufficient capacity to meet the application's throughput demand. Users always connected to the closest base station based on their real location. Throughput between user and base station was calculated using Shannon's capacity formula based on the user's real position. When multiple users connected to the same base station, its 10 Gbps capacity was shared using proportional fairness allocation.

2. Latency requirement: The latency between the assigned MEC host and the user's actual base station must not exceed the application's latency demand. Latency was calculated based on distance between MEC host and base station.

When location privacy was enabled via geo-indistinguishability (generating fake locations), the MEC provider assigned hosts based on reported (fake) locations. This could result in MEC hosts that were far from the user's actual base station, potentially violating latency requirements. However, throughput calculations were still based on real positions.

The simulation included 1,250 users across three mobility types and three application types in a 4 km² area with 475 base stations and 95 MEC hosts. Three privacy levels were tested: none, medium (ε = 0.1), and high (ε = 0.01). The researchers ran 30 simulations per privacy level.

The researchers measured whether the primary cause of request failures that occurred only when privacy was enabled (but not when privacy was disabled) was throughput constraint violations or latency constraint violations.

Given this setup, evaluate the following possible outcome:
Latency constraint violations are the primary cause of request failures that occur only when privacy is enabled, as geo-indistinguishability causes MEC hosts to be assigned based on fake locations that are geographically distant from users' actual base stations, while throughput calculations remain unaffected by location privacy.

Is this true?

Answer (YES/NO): YES